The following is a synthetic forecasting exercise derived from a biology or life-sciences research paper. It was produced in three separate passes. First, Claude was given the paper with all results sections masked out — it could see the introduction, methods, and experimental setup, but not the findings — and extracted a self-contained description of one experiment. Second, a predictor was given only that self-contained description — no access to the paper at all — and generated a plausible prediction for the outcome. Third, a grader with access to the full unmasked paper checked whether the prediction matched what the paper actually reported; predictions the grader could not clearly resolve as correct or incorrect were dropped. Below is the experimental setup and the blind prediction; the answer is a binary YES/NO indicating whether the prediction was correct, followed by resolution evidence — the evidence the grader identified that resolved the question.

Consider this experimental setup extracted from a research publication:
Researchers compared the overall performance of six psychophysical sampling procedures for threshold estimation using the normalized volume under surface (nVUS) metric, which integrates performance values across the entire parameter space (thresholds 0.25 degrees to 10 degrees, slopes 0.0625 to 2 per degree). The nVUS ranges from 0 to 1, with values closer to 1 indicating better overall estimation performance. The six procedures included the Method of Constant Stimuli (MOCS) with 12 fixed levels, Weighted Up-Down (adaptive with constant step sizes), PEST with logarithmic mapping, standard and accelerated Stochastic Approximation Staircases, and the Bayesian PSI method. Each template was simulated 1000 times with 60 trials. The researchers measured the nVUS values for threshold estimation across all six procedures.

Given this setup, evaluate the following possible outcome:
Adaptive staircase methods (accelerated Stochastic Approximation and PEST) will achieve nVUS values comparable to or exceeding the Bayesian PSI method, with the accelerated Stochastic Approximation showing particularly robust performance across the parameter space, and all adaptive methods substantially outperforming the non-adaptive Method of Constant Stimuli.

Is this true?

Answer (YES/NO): NO